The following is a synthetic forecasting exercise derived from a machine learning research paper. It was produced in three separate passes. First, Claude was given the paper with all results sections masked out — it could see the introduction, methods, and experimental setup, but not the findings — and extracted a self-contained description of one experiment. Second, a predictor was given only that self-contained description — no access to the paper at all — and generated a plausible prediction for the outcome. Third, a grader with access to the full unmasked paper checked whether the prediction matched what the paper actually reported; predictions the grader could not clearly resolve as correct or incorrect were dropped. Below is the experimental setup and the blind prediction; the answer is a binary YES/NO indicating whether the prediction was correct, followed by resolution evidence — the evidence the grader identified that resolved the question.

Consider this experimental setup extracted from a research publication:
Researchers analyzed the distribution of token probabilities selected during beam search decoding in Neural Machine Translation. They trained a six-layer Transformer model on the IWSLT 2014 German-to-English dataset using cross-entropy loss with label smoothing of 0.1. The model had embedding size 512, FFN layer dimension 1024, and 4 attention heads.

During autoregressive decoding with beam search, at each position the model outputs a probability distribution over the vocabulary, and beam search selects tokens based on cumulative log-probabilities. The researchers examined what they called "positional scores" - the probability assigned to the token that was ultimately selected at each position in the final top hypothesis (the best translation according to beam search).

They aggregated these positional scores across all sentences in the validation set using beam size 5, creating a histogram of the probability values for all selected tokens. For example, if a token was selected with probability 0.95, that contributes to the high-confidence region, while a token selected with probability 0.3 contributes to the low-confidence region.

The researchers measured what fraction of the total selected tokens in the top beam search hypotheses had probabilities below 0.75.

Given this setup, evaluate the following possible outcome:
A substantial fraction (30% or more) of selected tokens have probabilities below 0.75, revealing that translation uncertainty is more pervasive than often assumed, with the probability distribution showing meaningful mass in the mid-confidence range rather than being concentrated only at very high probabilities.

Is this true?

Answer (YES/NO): YES